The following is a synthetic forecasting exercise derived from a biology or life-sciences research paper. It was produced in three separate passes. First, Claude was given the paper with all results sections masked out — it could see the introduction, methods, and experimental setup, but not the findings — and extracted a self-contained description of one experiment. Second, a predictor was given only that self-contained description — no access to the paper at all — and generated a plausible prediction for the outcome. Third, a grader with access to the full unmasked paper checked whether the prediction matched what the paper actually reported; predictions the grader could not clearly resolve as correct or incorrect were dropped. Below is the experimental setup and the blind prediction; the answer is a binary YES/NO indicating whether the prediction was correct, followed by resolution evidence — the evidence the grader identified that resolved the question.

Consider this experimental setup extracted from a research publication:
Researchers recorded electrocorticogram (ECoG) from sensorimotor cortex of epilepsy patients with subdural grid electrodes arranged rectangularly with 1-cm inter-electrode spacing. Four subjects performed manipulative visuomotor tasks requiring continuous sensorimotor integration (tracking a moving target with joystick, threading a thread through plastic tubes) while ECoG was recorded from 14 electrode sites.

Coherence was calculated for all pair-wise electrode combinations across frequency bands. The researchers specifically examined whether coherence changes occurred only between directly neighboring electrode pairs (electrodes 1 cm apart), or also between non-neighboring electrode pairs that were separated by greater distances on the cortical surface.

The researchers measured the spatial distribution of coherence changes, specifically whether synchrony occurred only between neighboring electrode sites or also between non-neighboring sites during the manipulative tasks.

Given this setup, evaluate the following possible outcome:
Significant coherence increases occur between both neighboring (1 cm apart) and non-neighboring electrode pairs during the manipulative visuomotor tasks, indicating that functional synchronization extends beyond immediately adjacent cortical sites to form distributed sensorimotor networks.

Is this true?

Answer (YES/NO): YES